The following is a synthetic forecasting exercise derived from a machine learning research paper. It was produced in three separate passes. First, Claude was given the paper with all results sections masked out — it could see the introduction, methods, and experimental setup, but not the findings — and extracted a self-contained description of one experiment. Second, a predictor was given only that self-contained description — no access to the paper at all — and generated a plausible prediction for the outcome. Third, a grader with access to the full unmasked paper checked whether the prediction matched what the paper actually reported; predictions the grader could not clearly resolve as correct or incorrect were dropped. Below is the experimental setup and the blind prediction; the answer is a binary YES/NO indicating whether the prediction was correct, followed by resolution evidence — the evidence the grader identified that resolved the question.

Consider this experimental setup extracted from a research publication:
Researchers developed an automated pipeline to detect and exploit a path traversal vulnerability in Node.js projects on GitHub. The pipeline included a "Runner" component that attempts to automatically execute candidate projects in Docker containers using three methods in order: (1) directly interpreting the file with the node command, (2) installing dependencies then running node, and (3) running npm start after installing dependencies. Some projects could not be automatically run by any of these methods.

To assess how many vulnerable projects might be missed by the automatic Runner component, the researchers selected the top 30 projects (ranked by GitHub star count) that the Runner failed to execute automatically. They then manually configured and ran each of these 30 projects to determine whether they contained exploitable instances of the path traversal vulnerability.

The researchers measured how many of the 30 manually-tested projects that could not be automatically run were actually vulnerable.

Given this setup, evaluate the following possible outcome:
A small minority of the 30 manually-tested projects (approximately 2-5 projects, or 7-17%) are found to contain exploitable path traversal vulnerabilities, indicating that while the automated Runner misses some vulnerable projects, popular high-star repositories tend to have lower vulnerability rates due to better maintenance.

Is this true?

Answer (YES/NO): NO